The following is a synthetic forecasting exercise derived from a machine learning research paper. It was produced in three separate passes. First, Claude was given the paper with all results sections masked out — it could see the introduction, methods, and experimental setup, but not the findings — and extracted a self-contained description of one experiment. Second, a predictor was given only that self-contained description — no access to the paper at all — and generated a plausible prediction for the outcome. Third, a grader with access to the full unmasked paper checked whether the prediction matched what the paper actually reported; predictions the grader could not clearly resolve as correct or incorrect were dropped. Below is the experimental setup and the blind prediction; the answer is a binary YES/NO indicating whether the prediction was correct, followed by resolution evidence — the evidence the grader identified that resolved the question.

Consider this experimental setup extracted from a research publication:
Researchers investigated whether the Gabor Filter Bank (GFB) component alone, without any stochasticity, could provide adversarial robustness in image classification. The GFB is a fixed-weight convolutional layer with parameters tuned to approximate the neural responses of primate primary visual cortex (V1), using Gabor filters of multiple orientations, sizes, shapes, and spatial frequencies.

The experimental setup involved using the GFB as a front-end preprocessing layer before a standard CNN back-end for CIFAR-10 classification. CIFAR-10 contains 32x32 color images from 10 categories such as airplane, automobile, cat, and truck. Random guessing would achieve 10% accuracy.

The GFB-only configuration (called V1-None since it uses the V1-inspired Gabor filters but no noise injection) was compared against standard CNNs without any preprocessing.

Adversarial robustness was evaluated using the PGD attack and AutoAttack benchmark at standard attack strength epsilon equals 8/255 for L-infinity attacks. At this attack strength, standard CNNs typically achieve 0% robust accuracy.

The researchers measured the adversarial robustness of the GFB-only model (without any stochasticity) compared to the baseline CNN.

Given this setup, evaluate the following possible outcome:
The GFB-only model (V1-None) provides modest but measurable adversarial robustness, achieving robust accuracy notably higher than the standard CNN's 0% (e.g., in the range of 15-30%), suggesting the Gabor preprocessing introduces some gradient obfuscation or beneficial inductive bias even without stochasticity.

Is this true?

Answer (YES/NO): NO